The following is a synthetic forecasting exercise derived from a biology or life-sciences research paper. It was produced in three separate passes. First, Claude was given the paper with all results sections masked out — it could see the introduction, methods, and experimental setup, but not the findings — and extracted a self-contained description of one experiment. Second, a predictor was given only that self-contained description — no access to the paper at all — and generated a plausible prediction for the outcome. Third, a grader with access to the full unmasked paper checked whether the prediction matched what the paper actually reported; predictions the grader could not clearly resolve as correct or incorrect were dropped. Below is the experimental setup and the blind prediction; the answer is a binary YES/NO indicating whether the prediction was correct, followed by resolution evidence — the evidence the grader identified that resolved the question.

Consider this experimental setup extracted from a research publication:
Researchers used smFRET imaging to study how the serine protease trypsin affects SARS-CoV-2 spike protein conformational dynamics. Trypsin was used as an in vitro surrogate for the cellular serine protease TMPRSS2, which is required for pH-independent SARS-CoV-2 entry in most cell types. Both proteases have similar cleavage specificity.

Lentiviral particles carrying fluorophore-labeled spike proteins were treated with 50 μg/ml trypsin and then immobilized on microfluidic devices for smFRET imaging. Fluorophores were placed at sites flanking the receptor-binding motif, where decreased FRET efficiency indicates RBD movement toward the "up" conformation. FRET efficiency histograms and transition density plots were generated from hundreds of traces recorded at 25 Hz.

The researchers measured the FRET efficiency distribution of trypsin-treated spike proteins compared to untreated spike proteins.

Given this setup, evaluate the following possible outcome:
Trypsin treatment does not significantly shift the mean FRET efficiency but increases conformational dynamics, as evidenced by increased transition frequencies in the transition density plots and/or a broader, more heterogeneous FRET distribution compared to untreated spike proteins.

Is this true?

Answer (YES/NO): NO